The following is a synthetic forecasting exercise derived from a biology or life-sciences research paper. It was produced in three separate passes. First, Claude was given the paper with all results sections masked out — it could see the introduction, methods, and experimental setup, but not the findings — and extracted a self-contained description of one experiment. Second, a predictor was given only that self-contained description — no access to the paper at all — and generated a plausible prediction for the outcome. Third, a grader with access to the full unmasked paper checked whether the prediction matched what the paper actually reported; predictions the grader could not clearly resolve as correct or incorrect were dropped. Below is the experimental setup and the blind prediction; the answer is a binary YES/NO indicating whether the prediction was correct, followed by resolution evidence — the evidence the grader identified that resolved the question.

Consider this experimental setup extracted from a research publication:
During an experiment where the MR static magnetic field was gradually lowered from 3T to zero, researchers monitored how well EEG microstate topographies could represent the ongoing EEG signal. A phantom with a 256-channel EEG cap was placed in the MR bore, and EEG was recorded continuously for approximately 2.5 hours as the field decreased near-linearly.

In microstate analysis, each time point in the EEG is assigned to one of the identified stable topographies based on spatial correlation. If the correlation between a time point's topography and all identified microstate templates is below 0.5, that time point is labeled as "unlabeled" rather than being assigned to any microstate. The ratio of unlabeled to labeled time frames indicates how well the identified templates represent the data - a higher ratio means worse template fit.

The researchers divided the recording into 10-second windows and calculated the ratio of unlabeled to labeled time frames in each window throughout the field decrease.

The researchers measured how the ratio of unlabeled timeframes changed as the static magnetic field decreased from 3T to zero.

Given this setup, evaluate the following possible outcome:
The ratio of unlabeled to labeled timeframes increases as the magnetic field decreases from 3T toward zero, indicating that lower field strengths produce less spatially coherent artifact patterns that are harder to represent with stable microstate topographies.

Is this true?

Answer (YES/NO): YES